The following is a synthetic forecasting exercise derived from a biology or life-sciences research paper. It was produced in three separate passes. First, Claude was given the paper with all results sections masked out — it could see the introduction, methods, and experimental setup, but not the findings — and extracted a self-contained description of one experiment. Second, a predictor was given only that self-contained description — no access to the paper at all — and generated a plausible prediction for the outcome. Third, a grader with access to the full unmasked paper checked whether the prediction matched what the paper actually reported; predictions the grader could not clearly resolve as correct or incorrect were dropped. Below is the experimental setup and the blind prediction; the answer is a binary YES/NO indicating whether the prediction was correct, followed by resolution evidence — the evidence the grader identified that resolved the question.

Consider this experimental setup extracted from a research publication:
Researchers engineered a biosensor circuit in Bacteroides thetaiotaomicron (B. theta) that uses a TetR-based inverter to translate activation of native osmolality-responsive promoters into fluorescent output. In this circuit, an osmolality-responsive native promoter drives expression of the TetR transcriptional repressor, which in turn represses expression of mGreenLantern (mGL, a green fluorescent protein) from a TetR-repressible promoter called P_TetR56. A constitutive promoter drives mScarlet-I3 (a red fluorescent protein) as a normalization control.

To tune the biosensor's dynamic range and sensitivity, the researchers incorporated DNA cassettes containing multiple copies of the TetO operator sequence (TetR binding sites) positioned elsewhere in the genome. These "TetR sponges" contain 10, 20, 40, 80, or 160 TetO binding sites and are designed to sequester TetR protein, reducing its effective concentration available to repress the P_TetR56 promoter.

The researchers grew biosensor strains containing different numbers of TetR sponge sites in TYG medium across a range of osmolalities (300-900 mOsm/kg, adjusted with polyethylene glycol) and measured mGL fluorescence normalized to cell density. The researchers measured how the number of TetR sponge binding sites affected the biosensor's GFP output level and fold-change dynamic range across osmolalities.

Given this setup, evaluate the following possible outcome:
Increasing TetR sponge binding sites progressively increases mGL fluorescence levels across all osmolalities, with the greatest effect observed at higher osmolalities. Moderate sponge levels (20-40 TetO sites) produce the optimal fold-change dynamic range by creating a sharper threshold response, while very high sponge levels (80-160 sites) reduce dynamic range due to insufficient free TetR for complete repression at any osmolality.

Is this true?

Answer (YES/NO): NO